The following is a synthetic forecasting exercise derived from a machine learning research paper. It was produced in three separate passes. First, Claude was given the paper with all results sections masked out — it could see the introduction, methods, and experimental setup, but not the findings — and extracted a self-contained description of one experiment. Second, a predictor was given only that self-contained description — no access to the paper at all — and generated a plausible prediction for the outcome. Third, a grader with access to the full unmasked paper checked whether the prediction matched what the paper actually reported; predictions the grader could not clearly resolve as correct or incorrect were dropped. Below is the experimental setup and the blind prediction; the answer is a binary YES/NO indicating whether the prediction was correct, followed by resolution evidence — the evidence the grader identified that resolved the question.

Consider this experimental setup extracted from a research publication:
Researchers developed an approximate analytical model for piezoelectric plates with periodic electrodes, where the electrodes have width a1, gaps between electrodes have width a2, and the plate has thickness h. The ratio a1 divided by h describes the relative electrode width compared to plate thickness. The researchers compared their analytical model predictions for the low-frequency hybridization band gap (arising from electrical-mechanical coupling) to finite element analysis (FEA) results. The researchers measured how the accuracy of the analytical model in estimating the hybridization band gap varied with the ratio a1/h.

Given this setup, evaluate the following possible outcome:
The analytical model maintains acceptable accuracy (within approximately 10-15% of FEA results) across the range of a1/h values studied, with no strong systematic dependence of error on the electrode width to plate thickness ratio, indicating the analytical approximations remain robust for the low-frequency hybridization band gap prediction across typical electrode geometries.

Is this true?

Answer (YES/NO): NO